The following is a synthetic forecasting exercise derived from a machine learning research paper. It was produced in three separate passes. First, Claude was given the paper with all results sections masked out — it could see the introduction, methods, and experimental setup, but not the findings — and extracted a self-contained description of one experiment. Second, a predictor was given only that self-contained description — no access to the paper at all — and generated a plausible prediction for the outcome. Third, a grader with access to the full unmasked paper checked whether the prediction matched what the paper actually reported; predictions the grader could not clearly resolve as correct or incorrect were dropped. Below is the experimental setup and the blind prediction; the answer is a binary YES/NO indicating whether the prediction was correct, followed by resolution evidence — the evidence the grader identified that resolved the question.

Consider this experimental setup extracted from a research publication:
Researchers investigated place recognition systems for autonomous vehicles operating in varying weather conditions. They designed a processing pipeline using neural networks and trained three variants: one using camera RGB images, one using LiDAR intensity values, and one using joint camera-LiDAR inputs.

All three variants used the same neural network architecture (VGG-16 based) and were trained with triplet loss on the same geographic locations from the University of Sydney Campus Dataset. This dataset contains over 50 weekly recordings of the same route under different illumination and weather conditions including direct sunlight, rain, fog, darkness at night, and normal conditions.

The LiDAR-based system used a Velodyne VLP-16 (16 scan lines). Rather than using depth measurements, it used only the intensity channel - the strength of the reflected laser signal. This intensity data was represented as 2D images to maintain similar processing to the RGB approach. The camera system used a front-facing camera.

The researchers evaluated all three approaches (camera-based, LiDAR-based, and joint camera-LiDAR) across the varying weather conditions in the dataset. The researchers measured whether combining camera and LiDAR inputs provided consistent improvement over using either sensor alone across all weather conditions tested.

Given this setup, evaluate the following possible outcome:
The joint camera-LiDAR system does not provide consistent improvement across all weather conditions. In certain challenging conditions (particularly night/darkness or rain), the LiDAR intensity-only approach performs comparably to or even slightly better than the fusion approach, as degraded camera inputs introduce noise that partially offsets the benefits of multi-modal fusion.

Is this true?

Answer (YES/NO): NO